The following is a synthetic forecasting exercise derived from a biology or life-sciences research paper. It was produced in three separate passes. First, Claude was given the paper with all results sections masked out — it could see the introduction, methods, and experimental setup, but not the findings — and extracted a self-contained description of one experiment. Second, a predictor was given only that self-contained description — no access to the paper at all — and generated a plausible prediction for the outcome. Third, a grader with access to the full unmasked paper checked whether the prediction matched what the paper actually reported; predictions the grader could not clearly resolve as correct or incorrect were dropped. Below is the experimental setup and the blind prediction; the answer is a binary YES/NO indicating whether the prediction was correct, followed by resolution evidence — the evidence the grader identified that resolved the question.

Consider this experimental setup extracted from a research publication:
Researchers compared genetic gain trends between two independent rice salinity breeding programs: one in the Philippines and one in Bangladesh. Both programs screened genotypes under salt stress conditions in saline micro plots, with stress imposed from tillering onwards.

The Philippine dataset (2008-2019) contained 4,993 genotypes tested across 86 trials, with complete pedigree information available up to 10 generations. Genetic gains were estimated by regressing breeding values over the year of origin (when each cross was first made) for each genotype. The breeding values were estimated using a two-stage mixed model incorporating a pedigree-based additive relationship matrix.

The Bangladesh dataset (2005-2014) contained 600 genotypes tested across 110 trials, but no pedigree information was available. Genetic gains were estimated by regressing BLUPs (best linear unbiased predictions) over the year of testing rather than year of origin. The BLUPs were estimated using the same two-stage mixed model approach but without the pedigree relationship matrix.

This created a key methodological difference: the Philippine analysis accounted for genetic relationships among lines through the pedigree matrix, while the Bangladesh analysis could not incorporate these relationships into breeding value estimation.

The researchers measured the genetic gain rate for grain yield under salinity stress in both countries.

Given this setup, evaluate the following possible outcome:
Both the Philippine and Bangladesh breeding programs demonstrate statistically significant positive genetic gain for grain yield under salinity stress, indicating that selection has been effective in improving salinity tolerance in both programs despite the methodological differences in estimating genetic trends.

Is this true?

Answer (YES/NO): YES